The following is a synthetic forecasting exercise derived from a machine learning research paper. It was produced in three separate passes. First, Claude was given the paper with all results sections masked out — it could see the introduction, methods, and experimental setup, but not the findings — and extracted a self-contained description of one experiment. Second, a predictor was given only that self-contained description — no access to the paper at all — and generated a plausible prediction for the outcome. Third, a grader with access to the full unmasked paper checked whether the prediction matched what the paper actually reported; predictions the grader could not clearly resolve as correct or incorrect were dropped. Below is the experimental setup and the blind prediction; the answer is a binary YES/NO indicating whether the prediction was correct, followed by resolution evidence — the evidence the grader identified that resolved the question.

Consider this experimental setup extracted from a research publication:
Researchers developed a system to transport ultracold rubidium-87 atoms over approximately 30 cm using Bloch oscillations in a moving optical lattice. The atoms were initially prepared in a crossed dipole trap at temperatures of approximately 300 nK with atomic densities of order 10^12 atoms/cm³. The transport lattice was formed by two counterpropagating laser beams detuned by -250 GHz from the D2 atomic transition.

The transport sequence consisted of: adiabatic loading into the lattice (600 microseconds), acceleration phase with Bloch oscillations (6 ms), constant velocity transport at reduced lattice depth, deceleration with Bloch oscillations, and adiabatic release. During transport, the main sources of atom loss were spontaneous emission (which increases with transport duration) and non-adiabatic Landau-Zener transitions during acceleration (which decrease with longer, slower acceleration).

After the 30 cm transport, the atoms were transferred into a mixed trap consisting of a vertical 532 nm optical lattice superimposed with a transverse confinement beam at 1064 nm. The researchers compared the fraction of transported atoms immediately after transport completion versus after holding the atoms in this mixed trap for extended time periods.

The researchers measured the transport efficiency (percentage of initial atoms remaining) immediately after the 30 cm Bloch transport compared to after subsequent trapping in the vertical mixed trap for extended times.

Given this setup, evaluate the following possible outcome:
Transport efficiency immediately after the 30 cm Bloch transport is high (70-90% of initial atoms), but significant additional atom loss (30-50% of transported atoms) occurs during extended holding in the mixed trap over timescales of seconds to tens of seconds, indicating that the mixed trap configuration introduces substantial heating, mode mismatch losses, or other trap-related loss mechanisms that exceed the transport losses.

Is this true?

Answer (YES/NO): NO